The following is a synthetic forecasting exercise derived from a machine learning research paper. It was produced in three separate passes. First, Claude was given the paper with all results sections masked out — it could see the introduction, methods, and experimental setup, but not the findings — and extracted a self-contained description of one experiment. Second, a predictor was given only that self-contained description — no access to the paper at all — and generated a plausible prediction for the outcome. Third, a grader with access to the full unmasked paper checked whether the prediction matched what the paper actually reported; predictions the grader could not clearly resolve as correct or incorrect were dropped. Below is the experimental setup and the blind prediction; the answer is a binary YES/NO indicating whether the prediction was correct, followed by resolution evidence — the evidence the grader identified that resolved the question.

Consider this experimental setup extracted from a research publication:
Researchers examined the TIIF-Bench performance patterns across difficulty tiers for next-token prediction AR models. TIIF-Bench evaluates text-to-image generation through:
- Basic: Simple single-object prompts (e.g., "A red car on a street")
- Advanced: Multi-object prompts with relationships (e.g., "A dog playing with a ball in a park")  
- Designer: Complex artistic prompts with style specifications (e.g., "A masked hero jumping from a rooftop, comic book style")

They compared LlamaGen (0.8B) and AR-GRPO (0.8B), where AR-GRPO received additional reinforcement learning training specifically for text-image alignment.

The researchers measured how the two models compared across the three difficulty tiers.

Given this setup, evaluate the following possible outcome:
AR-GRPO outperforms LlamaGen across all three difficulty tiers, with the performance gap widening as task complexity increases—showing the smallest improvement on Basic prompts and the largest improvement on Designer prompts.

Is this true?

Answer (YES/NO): NO